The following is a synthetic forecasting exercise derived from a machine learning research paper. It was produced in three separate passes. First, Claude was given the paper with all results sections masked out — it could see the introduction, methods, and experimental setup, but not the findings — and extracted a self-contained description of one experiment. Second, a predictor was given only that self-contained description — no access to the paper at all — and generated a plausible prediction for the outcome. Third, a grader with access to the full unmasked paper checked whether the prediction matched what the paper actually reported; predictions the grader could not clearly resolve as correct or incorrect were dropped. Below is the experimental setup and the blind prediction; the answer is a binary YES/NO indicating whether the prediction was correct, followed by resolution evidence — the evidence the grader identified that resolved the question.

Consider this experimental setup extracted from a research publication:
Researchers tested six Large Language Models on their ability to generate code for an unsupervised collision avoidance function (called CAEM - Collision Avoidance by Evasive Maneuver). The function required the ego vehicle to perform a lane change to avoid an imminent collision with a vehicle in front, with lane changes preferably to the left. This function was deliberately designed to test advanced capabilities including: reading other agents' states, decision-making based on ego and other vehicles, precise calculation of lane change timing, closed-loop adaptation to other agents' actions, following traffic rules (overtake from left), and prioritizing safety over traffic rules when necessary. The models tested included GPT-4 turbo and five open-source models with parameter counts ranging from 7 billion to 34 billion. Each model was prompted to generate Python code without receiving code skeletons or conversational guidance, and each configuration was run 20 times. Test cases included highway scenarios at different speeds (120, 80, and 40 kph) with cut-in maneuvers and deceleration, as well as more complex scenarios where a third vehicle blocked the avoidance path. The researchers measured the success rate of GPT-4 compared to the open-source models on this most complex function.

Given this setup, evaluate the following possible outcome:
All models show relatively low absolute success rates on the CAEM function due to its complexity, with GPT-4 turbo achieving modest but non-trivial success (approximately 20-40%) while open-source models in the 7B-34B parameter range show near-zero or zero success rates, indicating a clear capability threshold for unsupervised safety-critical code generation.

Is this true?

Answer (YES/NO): NO